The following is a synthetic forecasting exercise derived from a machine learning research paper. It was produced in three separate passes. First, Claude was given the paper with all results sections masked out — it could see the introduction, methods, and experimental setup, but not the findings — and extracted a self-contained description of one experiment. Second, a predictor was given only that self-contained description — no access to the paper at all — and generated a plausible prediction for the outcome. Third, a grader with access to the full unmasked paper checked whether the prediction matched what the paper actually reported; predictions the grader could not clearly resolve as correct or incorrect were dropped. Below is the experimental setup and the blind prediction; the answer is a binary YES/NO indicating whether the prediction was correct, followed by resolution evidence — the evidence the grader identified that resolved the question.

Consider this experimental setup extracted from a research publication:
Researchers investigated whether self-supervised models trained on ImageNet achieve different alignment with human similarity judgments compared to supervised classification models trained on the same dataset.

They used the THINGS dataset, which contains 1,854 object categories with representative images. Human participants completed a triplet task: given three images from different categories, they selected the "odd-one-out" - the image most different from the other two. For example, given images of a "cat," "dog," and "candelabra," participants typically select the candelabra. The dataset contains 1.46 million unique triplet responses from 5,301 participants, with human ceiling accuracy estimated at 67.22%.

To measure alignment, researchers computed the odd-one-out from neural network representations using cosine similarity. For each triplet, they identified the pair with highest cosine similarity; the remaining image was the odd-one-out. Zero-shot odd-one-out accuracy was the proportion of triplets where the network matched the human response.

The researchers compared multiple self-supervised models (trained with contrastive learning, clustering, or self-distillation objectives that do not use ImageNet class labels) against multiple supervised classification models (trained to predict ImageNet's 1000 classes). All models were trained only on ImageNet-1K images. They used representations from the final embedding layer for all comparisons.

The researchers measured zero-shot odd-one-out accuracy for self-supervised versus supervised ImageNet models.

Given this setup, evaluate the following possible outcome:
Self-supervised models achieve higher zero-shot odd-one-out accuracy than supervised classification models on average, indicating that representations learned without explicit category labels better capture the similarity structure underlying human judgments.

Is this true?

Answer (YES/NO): NO